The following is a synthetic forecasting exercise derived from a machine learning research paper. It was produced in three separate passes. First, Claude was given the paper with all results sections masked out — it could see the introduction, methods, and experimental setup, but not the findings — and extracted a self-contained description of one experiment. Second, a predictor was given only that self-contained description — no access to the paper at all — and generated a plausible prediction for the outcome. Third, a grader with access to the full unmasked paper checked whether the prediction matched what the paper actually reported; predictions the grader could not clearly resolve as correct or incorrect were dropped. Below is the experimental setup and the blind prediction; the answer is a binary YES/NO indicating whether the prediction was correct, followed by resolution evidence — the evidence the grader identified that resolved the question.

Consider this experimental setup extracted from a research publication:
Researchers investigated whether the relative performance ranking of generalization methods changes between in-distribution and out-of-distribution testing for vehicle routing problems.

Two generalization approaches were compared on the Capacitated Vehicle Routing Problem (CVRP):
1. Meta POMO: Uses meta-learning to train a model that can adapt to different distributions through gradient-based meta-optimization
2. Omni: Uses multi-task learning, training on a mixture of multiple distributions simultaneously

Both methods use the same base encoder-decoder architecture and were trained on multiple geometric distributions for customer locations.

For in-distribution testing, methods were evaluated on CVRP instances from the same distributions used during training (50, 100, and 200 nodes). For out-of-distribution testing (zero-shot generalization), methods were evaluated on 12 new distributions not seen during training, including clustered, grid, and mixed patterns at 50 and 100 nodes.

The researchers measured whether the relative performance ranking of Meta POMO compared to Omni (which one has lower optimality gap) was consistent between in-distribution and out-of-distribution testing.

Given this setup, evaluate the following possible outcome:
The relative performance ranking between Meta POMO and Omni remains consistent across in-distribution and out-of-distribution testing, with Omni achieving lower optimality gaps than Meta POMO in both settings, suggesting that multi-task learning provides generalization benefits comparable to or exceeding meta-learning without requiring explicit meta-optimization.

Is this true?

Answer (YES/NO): NO